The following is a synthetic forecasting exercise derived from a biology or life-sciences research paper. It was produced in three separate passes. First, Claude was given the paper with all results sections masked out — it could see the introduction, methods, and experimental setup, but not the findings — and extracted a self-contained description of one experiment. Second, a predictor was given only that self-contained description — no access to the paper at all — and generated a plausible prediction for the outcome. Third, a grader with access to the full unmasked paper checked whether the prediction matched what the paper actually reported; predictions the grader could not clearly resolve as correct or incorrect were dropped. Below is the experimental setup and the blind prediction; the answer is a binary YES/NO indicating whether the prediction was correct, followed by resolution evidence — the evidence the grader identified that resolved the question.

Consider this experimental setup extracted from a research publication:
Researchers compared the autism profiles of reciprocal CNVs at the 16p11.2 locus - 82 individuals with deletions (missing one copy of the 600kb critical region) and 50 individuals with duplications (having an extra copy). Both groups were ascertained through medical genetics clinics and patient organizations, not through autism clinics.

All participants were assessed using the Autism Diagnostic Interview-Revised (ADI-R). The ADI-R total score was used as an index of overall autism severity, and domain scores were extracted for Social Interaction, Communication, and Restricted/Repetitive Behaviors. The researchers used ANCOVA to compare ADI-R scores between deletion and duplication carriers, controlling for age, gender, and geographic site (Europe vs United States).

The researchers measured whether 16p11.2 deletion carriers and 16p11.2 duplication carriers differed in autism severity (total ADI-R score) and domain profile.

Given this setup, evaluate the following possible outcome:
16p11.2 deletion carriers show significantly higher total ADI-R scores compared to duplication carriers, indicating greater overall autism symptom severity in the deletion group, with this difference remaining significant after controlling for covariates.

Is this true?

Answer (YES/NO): NO